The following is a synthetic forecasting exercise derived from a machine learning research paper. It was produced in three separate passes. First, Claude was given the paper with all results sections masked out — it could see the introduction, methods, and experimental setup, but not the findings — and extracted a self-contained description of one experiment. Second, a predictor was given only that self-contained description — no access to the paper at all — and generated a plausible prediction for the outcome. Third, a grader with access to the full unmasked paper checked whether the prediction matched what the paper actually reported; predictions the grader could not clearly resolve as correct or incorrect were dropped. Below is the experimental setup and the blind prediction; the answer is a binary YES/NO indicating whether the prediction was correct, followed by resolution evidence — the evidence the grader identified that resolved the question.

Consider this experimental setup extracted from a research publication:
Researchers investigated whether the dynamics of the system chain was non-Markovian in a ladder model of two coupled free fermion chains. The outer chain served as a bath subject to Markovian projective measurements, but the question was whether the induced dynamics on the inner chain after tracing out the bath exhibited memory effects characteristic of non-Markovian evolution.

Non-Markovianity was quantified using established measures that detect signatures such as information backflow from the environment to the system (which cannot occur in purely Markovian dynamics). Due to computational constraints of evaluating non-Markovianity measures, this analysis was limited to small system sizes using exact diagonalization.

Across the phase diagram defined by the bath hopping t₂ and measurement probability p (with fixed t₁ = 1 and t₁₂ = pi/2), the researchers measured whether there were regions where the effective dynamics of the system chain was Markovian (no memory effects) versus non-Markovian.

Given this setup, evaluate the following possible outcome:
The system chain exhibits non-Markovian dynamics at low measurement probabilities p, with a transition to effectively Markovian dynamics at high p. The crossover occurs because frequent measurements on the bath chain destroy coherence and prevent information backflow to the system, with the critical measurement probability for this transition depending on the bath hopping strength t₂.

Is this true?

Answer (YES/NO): NO